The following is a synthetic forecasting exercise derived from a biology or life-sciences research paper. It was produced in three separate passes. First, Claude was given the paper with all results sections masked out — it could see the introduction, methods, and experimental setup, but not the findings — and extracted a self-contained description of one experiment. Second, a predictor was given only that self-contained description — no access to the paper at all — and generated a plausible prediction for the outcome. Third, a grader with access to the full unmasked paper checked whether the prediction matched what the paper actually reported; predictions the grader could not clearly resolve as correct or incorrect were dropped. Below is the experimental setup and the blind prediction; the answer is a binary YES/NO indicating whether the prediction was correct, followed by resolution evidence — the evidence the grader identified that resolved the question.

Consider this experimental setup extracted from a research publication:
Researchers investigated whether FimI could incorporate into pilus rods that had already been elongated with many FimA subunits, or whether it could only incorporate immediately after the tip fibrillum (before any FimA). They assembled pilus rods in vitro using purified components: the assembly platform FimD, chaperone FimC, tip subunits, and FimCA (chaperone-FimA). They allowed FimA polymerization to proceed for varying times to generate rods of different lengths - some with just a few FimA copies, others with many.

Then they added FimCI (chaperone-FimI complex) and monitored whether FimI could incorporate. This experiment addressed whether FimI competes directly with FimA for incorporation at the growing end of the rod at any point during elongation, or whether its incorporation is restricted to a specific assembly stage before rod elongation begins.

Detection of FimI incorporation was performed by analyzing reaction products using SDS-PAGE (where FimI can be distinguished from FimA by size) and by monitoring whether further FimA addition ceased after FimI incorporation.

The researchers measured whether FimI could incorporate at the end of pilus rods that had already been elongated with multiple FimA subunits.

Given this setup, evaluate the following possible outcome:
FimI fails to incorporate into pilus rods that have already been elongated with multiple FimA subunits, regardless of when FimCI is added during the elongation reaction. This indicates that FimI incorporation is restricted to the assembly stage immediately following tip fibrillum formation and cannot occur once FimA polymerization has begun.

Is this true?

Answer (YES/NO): NO